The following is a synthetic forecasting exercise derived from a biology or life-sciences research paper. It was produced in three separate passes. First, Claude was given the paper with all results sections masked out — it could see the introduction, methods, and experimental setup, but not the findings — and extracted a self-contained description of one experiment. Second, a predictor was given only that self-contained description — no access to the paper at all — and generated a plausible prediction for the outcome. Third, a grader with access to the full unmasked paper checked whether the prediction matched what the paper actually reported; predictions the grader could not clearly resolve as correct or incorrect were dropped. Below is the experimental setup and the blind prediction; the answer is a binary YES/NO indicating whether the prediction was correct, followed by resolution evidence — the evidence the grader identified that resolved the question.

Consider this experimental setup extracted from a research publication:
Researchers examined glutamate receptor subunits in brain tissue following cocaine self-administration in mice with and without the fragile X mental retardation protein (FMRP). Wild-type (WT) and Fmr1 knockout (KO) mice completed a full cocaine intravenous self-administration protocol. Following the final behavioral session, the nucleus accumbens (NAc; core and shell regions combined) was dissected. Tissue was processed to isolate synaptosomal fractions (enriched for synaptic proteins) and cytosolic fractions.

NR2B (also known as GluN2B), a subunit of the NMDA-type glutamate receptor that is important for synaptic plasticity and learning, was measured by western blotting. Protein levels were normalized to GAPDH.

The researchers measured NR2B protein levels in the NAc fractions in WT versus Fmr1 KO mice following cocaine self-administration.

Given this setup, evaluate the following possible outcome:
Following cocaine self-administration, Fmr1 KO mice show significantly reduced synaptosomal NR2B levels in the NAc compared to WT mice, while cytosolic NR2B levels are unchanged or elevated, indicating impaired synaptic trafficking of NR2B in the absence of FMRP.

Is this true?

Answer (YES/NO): NO